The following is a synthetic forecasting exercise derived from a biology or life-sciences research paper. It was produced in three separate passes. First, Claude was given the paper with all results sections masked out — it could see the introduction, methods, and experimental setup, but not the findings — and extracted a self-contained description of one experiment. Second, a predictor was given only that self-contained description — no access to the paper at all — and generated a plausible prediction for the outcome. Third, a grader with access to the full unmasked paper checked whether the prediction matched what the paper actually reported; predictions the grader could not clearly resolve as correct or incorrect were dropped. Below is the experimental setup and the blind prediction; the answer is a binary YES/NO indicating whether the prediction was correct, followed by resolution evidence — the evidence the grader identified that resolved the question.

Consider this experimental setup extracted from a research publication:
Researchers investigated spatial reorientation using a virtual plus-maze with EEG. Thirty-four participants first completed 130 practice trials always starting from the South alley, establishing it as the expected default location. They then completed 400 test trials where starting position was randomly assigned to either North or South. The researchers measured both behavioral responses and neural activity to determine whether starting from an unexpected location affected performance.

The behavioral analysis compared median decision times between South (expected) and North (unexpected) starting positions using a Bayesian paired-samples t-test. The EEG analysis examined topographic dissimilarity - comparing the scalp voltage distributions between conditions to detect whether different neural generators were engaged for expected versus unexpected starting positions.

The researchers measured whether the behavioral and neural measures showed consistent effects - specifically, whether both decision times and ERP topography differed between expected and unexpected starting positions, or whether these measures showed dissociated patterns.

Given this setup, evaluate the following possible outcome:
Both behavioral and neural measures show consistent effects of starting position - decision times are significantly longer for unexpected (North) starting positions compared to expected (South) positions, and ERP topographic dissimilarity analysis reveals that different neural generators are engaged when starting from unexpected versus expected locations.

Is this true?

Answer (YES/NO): NO